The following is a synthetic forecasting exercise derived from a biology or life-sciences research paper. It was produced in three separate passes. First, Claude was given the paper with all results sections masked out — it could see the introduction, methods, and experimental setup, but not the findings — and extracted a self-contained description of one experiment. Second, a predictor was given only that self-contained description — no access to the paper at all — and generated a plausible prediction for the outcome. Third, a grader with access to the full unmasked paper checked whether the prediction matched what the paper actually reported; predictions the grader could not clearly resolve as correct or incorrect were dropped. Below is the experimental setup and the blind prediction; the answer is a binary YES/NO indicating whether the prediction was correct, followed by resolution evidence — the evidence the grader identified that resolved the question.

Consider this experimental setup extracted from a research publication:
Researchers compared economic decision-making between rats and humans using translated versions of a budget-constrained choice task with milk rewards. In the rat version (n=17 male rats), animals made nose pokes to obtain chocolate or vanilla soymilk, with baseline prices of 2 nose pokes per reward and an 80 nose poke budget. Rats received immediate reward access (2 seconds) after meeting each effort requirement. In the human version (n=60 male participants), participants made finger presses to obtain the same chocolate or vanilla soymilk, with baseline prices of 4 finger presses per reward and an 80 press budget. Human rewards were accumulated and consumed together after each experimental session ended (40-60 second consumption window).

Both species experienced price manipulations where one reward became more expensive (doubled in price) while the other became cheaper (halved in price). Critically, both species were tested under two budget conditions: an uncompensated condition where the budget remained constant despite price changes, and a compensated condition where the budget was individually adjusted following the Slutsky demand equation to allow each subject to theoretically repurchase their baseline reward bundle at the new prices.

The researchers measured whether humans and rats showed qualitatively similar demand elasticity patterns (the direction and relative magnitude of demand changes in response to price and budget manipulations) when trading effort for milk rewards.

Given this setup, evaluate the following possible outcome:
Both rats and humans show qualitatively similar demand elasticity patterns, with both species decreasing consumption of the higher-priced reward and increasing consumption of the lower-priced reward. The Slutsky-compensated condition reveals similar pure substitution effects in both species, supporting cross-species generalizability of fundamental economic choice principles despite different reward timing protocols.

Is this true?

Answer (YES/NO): YES